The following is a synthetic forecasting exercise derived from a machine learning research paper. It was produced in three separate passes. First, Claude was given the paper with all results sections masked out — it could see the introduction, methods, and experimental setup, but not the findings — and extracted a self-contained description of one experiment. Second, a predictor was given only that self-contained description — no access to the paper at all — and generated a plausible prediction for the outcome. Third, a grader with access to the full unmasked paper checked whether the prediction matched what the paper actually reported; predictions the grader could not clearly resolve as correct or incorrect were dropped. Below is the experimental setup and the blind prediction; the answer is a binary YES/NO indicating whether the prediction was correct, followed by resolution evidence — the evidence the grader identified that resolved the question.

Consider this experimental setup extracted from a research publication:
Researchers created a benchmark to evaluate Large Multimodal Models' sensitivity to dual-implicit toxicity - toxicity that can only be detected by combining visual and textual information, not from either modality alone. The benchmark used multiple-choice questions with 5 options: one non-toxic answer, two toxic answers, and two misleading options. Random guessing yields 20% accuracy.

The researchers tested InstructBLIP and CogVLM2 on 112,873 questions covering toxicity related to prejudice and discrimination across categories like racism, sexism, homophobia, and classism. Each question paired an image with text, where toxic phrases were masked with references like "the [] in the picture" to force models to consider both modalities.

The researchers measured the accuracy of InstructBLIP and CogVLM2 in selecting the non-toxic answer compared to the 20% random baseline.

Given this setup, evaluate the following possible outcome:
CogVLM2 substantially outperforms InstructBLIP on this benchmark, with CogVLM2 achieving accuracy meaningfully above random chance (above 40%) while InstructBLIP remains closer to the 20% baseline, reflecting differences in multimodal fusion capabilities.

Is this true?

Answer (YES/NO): NO